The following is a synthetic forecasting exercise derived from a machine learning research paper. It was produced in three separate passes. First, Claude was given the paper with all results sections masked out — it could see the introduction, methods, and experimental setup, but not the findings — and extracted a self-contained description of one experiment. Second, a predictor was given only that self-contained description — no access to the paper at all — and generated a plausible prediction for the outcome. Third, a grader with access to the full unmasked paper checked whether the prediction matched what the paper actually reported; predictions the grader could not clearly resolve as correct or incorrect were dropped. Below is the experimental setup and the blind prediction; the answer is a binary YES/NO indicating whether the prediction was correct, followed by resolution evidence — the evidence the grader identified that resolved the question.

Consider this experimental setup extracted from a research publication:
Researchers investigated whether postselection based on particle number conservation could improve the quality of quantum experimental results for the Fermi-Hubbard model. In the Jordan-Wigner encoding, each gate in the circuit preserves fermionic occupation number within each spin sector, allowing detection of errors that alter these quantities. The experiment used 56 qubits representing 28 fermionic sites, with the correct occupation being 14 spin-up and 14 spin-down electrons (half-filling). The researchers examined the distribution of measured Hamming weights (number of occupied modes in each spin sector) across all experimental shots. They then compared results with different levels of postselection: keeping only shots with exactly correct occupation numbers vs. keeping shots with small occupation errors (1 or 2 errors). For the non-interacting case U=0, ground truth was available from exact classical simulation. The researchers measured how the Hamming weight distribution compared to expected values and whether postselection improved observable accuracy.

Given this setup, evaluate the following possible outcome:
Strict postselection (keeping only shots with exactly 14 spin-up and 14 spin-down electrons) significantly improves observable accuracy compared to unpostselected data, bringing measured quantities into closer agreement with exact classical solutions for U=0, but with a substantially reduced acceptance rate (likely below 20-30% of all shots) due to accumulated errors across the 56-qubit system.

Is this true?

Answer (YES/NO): NO